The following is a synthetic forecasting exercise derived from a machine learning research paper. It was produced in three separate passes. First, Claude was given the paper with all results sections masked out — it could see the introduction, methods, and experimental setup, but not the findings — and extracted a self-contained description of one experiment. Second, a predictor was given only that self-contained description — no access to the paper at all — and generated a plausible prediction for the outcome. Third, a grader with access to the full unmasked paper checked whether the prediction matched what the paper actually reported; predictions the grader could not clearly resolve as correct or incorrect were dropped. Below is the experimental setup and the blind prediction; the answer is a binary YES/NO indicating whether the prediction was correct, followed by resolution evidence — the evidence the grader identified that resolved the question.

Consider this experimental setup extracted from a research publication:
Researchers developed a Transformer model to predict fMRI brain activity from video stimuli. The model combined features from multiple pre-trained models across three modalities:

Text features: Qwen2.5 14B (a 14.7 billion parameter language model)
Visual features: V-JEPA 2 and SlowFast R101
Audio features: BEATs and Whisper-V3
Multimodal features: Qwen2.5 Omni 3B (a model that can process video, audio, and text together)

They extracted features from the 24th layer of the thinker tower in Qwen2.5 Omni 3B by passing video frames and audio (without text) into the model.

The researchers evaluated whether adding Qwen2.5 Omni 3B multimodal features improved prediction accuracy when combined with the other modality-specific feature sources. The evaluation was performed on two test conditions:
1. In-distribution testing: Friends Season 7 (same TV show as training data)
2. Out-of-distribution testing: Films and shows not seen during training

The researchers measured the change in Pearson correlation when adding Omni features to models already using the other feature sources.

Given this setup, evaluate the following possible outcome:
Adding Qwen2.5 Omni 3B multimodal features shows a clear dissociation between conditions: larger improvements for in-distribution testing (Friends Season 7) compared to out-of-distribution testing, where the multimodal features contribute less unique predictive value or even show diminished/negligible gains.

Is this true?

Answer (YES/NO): NO